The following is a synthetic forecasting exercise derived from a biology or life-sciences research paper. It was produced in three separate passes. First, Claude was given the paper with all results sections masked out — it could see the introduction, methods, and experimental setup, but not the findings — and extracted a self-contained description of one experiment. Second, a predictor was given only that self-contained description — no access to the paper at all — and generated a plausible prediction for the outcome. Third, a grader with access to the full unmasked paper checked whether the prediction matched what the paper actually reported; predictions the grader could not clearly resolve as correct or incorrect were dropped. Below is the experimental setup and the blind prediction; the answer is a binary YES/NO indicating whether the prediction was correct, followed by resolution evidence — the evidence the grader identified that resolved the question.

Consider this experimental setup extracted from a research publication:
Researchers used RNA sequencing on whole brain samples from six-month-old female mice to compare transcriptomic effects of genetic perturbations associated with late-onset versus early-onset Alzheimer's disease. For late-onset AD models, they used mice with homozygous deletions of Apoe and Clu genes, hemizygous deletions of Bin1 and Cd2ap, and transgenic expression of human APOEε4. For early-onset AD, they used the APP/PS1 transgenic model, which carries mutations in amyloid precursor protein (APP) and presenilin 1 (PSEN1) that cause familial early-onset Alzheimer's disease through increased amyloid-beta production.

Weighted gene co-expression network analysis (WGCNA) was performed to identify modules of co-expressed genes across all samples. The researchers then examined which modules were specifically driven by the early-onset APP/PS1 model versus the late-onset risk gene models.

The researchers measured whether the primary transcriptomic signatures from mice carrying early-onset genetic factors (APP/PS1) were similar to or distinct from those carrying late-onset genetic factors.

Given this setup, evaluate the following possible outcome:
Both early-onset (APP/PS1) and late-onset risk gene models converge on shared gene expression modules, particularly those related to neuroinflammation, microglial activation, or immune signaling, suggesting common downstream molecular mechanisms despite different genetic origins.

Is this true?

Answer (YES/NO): NO